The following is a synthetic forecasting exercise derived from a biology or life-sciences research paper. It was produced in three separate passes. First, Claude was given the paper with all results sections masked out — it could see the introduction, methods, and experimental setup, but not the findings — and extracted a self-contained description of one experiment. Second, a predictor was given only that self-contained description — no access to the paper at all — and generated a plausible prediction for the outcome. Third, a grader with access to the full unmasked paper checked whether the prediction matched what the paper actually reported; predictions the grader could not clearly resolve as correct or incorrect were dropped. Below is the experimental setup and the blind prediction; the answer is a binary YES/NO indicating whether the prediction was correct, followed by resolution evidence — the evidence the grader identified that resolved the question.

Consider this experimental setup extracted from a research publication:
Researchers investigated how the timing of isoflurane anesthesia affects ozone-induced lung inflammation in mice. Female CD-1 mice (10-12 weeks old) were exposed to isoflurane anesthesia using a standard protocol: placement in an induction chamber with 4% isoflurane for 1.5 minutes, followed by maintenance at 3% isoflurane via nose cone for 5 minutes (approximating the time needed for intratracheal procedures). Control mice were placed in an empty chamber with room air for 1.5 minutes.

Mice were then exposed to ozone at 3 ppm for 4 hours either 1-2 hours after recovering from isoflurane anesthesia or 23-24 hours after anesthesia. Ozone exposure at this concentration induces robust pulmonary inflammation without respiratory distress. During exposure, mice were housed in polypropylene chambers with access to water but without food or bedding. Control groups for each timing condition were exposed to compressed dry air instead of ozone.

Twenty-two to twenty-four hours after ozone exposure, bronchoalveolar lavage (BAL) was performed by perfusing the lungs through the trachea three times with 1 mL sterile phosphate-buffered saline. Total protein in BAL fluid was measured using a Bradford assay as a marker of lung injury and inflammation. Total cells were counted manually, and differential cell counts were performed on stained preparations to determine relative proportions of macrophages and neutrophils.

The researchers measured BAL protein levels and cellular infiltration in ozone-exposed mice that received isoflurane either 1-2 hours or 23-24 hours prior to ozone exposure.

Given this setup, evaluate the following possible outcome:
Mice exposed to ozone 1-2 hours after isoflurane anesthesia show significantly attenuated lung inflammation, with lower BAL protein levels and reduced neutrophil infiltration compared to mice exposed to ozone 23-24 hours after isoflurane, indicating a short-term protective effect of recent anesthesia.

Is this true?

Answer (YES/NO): YES